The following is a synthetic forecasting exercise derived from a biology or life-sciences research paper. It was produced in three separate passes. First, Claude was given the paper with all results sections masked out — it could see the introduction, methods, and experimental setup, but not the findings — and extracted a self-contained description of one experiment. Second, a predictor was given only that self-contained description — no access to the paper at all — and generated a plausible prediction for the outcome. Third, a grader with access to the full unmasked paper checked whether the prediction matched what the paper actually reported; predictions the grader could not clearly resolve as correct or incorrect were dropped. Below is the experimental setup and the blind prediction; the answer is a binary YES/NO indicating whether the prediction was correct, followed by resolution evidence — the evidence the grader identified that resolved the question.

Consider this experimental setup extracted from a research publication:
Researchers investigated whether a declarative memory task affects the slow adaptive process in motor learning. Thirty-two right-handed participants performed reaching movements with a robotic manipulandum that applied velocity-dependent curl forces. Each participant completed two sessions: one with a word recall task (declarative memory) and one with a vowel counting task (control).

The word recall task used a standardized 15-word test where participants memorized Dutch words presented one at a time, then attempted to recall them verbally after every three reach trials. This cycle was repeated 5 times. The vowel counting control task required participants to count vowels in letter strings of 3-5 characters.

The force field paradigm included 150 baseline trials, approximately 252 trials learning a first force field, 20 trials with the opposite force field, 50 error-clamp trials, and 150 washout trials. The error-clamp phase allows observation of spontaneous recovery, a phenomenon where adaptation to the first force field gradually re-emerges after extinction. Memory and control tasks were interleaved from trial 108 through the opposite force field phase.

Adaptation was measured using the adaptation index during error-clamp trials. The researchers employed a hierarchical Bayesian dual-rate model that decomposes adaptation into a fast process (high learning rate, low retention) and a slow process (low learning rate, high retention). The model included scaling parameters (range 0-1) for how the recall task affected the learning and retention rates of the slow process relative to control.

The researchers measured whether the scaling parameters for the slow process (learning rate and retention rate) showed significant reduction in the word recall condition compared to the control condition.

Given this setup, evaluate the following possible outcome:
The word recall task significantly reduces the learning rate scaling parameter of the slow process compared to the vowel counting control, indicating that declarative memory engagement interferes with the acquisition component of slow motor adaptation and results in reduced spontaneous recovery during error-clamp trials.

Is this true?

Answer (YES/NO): NO